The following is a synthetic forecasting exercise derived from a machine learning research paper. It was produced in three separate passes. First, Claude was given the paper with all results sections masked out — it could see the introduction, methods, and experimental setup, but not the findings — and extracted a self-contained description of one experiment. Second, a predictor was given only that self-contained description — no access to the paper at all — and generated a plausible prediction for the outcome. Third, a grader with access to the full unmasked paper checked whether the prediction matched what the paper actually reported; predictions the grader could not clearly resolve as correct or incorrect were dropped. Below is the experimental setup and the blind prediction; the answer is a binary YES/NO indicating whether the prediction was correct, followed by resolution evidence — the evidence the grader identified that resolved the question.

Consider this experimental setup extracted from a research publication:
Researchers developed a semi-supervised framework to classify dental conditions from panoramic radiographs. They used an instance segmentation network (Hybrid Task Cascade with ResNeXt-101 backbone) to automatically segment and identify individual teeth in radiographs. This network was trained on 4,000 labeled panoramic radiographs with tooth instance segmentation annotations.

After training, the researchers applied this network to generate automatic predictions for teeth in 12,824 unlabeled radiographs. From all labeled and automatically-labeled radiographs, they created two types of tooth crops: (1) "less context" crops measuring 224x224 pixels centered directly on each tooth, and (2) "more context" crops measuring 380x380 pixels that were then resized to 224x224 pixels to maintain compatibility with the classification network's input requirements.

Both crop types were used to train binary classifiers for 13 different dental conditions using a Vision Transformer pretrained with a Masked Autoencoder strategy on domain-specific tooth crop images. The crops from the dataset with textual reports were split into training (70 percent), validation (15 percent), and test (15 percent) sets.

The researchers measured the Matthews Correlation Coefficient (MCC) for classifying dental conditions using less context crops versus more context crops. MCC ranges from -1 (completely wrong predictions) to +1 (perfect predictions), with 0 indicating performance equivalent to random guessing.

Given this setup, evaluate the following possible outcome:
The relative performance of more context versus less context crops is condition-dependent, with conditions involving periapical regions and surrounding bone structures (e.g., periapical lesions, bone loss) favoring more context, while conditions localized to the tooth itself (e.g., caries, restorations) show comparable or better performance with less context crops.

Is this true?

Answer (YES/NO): NO